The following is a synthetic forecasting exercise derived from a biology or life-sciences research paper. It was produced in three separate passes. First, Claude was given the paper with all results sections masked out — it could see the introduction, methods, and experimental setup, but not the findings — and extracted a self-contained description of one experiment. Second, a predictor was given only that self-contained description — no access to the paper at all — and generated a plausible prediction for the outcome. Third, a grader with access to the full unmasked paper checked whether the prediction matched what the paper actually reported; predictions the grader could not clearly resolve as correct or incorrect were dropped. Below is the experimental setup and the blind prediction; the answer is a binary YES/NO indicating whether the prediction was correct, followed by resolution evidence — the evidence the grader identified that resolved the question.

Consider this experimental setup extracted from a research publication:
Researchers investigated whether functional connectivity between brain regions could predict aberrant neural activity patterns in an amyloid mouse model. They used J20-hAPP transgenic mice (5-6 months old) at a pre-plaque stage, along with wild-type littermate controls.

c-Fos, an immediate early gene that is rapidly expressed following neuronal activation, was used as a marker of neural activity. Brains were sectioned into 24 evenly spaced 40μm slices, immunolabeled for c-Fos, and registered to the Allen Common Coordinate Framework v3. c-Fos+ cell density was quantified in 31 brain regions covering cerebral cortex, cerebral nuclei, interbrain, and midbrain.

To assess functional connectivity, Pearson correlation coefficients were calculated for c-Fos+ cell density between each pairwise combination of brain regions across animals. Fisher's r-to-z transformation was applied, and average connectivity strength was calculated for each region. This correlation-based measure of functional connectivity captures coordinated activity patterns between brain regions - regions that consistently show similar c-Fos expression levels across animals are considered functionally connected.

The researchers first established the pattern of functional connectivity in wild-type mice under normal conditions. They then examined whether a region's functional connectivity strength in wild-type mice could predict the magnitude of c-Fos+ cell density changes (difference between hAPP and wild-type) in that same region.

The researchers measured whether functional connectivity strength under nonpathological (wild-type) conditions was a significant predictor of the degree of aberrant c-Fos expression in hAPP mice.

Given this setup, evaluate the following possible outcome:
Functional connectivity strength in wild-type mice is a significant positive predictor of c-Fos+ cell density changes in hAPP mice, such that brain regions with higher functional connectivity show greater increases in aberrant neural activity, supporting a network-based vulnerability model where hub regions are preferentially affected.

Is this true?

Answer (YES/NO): YES